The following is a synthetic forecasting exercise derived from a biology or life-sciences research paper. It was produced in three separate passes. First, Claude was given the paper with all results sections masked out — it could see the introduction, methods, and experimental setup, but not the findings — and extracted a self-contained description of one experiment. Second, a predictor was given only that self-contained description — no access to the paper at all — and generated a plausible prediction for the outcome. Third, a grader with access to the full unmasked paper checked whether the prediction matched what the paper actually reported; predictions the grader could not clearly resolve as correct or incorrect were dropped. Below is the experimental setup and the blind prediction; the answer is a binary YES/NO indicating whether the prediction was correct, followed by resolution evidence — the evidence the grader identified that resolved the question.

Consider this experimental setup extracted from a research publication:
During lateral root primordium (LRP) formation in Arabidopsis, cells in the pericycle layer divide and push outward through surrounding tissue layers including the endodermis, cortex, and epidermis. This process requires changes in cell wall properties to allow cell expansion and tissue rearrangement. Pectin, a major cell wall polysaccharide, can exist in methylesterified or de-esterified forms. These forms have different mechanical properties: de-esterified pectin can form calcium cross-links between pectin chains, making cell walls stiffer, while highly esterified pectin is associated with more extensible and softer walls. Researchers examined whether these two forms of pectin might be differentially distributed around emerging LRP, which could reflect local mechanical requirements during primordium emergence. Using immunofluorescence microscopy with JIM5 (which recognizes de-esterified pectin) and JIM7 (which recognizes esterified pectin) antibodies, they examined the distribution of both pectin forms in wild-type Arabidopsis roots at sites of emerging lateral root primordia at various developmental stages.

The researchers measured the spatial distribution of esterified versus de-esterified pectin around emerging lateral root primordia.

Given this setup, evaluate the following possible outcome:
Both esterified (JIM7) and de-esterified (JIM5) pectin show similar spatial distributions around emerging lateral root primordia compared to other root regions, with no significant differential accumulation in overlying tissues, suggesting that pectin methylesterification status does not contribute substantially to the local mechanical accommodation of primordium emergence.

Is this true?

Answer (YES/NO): NO